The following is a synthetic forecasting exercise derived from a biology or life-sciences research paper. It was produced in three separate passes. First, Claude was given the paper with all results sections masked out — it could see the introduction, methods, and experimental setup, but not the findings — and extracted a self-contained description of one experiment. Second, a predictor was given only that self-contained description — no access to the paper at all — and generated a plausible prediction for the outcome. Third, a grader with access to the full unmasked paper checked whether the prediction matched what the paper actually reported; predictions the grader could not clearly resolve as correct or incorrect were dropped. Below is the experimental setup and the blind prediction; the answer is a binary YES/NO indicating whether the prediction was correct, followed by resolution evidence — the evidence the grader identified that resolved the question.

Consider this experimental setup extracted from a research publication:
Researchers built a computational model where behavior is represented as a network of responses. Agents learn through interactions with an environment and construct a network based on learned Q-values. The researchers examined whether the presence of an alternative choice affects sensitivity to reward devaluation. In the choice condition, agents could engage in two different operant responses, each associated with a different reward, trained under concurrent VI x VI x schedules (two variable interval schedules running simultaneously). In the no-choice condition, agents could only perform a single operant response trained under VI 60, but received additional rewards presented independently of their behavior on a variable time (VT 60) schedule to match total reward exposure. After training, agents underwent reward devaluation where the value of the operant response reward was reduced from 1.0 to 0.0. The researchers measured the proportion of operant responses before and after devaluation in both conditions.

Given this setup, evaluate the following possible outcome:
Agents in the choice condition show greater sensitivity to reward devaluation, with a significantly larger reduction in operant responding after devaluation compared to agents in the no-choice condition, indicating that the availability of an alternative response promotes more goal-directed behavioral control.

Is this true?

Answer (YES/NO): YES